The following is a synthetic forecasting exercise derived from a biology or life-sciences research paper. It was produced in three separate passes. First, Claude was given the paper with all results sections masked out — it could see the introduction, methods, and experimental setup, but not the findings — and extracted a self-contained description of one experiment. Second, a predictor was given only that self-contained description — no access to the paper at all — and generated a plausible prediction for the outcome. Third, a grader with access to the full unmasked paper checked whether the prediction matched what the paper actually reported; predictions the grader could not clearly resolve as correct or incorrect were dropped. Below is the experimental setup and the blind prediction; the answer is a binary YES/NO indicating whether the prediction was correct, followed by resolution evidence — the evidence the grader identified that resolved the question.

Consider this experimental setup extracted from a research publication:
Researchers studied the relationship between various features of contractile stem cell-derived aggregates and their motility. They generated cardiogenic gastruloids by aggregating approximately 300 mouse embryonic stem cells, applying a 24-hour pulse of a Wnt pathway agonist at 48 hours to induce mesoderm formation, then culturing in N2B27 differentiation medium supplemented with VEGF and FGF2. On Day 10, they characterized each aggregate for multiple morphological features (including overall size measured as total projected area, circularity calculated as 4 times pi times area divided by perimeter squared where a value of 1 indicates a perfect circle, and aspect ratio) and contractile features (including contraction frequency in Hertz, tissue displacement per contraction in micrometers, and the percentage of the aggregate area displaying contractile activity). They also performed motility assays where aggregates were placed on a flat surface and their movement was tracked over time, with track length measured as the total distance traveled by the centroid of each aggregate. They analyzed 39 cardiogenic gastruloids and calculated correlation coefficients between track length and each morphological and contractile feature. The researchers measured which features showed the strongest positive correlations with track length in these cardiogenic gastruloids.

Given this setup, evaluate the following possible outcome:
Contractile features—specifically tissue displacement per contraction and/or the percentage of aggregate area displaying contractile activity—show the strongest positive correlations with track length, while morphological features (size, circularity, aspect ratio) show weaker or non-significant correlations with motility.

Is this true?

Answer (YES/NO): NO